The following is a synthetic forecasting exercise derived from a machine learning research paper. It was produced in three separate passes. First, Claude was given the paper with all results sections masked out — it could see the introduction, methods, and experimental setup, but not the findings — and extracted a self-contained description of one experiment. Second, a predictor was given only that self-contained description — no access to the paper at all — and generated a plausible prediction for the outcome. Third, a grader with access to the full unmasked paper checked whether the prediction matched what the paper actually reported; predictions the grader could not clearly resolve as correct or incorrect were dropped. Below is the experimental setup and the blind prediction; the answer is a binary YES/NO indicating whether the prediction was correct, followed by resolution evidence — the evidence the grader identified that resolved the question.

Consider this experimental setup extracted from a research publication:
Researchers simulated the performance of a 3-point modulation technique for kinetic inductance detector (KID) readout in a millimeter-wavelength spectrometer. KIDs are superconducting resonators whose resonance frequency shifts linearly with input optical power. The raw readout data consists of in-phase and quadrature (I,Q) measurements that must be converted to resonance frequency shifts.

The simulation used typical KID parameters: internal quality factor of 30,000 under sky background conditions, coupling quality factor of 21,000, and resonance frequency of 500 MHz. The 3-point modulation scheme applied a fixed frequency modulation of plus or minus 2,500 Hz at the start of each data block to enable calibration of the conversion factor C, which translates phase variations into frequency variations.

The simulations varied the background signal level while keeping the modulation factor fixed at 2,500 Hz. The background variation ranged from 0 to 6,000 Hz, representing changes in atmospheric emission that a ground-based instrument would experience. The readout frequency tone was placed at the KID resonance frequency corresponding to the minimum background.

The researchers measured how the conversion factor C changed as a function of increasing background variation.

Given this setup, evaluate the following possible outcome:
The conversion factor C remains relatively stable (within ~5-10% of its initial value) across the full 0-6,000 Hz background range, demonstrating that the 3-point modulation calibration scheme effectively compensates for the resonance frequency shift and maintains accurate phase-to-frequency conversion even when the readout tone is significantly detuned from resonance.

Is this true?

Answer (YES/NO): NO